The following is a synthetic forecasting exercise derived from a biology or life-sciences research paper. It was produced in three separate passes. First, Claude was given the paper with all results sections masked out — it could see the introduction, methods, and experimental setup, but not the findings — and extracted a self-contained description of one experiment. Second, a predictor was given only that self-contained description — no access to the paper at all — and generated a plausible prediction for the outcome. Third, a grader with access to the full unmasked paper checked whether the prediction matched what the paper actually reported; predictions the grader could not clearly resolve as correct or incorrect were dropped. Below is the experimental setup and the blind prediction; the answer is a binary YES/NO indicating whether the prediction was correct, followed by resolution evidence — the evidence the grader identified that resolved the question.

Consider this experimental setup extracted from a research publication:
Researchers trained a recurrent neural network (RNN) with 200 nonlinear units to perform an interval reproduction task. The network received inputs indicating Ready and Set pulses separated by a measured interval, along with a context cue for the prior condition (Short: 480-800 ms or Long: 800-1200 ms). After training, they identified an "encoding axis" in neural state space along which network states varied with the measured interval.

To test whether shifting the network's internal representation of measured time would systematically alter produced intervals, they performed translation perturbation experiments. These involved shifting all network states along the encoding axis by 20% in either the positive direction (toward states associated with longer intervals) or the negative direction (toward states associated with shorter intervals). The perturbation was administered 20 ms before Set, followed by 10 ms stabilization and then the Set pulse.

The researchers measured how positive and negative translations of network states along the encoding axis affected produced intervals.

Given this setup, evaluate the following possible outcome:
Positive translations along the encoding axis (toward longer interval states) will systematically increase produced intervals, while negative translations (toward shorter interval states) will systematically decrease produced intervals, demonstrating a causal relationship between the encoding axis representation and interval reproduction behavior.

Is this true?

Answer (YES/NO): YES